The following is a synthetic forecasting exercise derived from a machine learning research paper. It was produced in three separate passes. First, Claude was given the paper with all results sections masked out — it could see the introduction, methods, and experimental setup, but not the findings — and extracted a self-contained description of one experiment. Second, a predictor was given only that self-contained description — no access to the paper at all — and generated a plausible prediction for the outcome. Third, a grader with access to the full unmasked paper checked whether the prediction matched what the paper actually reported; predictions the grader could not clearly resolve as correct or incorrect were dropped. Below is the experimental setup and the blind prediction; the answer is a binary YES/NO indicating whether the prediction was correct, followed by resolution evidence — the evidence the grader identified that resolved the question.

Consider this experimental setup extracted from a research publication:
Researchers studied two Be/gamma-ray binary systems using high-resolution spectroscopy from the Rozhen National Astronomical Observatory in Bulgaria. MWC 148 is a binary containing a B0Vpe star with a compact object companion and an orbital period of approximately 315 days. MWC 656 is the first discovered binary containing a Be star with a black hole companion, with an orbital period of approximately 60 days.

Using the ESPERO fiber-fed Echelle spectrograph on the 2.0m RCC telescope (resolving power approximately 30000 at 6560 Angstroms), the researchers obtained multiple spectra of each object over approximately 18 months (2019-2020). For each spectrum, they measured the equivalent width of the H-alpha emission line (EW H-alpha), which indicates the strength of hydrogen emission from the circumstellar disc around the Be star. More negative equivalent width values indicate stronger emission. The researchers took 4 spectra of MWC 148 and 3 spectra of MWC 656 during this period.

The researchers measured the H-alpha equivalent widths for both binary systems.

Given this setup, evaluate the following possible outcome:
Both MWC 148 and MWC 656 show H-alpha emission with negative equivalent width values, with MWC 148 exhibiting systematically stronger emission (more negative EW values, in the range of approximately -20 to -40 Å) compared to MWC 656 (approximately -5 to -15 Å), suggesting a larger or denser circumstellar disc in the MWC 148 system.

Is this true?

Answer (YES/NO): NO